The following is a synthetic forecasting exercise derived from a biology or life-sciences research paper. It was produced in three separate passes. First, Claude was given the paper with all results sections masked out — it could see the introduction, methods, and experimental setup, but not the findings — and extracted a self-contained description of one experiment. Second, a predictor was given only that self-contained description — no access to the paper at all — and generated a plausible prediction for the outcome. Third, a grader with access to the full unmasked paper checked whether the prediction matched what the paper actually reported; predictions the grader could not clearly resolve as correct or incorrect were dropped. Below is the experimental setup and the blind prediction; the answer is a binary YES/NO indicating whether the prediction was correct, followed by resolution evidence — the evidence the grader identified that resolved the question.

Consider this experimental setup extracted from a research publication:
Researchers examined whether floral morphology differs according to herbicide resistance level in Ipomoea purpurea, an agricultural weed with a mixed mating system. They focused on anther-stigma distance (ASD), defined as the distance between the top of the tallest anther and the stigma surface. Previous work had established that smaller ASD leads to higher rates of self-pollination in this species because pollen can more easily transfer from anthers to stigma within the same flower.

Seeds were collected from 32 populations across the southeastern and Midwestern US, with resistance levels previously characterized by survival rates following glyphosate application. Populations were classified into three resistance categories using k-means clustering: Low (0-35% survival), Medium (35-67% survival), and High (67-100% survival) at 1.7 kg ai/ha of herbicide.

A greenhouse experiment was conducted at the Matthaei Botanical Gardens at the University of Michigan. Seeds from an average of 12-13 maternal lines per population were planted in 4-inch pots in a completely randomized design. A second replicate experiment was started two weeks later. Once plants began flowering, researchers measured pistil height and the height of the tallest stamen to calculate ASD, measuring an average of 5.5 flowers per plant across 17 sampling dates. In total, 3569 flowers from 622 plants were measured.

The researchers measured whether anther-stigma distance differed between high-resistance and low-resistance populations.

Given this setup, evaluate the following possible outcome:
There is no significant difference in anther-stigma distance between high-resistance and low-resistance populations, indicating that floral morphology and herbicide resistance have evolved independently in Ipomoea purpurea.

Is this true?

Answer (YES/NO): NO